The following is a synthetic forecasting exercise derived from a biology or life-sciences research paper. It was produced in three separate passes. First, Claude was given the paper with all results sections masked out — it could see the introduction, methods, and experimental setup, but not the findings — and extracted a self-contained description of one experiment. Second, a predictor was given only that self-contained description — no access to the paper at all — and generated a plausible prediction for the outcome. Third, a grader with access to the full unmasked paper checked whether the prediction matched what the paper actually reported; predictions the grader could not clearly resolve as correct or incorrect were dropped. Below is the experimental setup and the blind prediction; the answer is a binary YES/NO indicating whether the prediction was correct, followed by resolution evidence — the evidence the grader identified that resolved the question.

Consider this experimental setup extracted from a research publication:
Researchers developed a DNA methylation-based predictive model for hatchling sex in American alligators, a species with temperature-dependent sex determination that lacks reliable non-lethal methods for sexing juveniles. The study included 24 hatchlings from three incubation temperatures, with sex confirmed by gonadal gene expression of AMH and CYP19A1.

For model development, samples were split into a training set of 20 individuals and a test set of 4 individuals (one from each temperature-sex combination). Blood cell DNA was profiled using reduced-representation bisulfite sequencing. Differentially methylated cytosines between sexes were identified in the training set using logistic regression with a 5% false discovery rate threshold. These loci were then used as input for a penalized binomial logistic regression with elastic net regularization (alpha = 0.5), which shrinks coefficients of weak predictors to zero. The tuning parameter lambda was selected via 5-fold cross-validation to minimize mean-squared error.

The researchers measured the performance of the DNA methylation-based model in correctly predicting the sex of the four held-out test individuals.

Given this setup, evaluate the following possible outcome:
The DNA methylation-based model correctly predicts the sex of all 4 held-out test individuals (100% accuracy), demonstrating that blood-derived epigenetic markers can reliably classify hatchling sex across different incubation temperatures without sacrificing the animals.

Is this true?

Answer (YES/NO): YES